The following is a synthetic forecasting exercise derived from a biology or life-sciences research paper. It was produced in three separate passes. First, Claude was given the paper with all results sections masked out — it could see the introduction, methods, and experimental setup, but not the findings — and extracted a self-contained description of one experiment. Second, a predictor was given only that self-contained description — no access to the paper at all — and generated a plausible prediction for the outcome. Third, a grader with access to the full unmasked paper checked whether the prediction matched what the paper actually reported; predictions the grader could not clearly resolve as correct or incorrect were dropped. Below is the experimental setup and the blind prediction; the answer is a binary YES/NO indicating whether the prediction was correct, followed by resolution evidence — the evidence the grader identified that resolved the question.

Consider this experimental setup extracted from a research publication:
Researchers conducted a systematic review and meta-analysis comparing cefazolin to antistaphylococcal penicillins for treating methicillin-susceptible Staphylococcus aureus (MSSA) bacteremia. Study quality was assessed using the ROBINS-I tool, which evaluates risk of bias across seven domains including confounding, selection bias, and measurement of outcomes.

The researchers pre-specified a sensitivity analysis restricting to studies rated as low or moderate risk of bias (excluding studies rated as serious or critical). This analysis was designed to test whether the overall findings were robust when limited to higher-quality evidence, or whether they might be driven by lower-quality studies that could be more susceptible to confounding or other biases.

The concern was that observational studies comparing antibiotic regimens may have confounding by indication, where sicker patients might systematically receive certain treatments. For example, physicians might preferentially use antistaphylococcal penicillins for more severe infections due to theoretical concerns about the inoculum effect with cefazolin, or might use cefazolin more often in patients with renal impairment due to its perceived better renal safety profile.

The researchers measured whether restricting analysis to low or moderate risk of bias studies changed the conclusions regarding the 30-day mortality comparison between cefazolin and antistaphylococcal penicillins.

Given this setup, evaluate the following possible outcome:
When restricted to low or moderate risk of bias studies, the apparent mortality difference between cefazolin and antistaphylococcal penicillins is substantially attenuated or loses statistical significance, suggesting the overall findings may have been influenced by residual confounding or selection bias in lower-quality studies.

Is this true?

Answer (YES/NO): NO